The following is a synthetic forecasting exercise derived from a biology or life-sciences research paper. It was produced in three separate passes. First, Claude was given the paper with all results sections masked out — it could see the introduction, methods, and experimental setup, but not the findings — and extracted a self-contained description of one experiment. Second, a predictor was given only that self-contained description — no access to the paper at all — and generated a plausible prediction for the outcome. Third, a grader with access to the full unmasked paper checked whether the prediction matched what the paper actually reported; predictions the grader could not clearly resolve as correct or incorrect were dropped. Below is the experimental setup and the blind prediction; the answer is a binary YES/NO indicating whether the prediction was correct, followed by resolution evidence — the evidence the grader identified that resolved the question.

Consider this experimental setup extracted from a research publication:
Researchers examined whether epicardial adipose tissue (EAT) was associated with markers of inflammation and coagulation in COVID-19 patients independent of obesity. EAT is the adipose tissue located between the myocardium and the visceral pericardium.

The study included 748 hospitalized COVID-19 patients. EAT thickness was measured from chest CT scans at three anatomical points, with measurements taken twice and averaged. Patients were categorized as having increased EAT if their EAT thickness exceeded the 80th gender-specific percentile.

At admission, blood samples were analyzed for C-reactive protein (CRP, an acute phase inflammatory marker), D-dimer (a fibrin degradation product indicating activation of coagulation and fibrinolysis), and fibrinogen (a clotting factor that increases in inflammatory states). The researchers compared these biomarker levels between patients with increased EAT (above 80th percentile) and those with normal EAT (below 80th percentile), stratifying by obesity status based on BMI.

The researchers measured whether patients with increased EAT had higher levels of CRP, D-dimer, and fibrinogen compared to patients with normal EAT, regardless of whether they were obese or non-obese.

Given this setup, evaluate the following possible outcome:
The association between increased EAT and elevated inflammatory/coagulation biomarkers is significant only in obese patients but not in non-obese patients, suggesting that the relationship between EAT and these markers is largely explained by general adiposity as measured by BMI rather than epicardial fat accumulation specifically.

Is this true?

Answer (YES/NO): NO